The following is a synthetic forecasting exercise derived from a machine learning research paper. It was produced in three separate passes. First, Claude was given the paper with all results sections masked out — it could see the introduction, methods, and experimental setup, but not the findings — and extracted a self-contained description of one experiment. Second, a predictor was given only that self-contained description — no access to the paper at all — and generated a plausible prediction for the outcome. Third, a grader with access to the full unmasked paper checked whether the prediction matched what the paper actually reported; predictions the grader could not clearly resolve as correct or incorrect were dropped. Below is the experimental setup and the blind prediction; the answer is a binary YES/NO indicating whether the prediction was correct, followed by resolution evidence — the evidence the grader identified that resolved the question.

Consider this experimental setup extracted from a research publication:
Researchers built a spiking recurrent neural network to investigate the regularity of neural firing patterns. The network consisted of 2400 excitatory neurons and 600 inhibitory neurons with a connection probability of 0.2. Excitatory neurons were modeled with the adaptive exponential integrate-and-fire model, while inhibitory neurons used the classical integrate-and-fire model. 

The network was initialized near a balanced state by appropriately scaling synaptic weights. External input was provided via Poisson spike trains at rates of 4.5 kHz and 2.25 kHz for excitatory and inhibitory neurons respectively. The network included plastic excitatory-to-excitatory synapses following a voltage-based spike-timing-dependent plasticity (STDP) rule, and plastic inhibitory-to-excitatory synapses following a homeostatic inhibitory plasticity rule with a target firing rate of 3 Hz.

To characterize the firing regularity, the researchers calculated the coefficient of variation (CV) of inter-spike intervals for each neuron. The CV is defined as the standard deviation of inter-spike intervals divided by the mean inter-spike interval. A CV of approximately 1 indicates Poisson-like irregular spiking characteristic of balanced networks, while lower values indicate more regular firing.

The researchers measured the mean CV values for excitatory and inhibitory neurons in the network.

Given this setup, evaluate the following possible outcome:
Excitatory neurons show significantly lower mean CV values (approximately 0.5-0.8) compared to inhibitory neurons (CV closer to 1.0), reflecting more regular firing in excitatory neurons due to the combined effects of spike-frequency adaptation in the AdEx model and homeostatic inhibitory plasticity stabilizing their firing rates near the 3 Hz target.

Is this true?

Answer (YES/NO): NO